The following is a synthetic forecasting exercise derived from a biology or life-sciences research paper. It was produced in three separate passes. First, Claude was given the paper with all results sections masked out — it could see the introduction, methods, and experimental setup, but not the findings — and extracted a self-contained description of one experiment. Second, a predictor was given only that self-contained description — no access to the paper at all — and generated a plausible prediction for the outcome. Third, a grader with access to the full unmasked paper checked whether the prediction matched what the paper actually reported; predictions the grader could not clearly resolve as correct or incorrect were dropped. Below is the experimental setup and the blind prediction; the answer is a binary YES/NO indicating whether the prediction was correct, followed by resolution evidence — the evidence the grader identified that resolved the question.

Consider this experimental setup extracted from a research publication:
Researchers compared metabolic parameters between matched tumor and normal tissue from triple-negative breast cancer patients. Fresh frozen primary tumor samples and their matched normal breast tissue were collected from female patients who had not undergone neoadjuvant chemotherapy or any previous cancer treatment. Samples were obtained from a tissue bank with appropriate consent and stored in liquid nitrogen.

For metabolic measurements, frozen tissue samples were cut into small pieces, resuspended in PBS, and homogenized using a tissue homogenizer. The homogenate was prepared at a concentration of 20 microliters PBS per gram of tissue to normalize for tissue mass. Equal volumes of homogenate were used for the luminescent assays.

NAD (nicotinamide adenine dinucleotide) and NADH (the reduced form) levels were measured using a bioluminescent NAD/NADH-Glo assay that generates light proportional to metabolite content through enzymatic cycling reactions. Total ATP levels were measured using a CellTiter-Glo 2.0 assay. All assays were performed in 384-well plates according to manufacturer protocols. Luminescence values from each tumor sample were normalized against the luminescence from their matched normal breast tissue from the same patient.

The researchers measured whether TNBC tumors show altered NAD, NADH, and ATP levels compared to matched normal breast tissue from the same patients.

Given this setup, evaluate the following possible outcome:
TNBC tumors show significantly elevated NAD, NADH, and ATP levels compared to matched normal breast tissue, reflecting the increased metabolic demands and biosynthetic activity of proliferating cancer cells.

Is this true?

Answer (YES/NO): NO